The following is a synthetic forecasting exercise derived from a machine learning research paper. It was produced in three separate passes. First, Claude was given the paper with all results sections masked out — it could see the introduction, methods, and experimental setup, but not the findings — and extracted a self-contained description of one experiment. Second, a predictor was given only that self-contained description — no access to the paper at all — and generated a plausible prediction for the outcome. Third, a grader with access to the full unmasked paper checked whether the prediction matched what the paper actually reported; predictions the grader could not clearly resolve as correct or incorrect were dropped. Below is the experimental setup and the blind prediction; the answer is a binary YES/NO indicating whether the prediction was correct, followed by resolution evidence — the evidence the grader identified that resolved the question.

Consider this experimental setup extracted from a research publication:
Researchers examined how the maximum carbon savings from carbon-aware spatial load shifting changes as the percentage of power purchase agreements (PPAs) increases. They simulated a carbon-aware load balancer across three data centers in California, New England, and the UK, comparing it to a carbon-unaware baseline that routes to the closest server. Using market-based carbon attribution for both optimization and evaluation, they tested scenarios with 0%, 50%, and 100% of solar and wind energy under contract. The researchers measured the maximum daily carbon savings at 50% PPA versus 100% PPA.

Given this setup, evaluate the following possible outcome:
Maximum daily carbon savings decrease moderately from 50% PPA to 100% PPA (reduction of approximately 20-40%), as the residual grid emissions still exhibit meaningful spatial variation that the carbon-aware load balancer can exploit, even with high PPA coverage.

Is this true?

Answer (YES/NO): NO